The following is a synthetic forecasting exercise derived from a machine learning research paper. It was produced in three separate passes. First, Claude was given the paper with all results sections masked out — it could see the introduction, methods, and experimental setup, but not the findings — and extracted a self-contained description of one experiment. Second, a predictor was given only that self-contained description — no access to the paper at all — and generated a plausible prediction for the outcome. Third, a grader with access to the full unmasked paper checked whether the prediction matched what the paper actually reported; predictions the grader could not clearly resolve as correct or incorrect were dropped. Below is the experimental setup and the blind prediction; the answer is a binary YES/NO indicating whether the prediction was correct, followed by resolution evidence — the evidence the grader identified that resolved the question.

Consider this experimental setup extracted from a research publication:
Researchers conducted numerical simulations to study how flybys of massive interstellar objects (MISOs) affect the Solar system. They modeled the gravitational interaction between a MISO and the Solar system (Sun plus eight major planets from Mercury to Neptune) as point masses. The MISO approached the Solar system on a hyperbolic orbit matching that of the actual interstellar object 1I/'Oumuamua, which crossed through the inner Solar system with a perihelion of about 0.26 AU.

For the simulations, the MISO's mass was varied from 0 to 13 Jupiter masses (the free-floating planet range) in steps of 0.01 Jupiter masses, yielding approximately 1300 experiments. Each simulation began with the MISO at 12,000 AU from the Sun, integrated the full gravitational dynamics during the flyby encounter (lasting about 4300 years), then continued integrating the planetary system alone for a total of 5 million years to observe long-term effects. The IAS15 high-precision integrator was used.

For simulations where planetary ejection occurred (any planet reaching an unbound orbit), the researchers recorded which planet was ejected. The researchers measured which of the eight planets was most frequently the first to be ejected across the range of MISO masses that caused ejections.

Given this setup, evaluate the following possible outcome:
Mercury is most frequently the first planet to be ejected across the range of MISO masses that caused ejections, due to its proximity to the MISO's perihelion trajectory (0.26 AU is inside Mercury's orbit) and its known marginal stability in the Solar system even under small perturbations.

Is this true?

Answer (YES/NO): NO